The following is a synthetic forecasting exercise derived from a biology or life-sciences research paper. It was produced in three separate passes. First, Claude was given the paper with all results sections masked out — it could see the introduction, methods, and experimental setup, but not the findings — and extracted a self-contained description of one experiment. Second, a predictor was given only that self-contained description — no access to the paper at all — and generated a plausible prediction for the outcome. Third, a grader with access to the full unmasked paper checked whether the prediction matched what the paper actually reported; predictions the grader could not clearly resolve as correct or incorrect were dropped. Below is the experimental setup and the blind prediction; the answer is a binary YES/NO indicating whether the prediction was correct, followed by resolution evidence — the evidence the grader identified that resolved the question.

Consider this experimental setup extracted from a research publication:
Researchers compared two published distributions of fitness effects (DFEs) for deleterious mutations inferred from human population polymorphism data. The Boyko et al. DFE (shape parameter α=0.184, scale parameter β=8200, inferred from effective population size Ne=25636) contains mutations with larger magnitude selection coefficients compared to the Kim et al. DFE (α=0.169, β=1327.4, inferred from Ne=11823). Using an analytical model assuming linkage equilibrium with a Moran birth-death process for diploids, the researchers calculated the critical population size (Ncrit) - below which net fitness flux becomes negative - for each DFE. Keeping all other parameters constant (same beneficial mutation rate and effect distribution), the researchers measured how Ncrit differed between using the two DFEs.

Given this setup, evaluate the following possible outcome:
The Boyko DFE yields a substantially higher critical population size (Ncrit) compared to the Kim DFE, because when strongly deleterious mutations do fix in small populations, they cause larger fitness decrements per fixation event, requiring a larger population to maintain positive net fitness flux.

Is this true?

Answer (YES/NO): NO